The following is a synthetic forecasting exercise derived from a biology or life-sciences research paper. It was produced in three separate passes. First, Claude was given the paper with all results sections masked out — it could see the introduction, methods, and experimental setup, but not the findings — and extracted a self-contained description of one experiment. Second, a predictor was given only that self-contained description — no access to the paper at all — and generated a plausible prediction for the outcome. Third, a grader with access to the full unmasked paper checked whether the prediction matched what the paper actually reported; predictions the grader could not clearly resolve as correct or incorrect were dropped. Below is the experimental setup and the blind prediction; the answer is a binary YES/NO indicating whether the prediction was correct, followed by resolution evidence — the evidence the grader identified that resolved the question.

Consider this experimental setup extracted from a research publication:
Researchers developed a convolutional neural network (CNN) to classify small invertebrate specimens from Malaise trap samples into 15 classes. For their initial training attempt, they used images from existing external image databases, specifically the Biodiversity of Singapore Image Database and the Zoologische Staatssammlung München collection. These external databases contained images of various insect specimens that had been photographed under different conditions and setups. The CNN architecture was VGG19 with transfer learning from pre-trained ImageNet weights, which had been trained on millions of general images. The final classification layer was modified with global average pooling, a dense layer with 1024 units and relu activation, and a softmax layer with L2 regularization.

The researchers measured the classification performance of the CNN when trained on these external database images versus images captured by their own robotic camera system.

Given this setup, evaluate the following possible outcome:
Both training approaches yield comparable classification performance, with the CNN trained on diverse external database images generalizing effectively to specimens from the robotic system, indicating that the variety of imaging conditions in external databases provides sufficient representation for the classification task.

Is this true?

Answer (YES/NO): NO